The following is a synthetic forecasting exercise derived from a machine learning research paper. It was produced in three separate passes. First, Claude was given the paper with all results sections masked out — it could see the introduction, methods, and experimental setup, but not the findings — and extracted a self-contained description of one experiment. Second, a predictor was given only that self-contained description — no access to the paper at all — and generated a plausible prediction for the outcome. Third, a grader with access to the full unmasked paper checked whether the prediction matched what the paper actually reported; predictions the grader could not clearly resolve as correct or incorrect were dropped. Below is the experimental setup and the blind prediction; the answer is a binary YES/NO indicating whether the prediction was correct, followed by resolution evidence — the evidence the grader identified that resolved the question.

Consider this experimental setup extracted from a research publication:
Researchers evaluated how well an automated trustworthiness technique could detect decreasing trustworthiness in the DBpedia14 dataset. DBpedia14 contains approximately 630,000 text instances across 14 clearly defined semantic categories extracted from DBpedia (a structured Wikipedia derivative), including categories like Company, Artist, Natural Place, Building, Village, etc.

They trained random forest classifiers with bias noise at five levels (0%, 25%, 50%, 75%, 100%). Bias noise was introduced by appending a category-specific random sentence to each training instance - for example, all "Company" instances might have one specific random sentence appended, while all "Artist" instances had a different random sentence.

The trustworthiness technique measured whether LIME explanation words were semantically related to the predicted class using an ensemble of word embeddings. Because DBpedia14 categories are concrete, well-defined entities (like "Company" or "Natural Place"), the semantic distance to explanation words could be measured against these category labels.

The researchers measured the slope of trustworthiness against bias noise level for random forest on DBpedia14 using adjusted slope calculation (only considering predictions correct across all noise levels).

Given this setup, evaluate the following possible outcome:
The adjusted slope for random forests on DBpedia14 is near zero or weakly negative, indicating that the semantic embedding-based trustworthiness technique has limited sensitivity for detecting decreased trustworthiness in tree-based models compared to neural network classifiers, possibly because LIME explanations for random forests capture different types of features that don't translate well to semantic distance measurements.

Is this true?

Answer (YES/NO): NO